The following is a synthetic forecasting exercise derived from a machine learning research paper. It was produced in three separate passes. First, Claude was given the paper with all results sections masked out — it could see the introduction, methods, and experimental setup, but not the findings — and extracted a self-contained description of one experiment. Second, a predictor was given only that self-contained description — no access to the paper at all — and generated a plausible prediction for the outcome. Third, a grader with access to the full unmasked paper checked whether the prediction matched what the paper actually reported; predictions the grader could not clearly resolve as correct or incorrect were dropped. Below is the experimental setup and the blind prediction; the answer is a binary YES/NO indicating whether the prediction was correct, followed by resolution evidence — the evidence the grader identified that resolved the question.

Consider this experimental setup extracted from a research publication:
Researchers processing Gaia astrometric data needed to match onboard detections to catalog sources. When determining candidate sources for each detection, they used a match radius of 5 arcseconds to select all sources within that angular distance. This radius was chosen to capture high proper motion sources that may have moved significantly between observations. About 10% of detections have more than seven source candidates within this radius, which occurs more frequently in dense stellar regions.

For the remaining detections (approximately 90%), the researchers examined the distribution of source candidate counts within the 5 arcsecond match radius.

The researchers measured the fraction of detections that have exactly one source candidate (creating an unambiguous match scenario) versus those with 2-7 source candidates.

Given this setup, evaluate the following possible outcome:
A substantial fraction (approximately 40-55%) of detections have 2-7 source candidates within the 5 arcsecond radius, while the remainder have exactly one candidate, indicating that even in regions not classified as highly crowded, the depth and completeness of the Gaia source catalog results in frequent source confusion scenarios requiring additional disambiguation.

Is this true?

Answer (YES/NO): NO